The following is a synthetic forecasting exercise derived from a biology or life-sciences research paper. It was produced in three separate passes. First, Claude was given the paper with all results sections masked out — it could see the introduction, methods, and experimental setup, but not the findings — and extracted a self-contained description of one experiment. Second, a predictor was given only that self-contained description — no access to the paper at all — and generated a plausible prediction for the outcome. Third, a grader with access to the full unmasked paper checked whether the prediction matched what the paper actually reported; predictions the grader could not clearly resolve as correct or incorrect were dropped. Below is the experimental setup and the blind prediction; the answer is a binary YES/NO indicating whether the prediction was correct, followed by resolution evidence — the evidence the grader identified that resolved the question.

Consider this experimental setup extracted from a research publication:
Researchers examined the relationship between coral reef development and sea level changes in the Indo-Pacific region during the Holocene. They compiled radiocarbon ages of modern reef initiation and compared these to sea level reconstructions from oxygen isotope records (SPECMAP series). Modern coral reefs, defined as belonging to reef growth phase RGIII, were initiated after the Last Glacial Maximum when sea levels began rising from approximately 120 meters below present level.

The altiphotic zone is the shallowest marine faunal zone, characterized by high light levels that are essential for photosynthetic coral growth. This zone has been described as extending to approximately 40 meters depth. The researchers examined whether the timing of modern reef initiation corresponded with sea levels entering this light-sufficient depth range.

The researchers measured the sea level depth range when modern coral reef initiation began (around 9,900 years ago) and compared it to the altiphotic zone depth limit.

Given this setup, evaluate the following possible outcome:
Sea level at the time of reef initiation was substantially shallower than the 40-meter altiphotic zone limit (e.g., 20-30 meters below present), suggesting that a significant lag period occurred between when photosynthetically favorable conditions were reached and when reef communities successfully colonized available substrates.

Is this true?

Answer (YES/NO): NO